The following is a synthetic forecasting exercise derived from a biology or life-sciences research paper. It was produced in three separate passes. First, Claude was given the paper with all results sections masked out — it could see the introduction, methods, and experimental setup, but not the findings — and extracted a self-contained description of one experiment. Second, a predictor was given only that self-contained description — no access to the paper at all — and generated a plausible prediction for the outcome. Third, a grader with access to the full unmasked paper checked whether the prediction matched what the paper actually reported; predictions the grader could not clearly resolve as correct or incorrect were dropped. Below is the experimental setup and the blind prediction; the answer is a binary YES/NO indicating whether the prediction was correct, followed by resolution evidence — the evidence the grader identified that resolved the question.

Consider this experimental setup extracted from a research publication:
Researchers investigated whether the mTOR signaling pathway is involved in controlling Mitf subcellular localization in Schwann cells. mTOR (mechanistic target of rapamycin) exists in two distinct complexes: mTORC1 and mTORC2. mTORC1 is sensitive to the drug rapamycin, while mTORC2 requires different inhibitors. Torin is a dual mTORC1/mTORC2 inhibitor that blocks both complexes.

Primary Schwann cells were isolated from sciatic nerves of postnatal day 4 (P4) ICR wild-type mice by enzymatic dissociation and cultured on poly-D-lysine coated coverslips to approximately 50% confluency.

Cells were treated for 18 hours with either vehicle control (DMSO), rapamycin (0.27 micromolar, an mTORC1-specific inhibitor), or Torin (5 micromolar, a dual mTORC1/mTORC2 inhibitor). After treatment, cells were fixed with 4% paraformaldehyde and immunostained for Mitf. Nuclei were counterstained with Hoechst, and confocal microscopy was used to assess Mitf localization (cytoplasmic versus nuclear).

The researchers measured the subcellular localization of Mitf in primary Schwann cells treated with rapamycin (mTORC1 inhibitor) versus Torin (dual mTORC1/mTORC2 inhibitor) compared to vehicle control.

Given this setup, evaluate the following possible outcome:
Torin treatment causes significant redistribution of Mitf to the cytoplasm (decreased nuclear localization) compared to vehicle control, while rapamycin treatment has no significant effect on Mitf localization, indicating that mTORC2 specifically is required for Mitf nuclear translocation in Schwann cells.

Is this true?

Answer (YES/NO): NO